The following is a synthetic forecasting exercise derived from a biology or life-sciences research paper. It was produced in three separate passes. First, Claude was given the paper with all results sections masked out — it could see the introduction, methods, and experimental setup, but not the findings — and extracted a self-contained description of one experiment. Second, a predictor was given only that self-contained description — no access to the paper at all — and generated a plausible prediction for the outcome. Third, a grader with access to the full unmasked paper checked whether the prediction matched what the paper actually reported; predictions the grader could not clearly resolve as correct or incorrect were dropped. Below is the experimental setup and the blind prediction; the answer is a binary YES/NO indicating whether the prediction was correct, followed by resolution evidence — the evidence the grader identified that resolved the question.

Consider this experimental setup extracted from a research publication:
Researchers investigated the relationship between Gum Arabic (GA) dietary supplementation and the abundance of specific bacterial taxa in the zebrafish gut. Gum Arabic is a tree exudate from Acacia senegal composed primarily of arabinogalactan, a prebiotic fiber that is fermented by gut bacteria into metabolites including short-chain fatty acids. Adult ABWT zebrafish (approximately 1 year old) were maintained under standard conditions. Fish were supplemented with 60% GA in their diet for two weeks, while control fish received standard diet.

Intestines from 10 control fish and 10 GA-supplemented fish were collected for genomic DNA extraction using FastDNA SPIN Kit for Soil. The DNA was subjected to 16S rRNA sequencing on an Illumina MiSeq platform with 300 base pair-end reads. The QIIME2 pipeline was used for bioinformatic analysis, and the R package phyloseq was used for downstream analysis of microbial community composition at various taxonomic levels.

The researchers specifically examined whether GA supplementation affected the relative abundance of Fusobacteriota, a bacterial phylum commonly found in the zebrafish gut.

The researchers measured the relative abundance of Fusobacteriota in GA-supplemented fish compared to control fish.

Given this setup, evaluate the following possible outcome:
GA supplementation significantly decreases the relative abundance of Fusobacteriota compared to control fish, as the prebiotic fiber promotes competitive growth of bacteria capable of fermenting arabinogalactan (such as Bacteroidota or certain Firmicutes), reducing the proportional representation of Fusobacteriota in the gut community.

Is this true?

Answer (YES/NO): NO